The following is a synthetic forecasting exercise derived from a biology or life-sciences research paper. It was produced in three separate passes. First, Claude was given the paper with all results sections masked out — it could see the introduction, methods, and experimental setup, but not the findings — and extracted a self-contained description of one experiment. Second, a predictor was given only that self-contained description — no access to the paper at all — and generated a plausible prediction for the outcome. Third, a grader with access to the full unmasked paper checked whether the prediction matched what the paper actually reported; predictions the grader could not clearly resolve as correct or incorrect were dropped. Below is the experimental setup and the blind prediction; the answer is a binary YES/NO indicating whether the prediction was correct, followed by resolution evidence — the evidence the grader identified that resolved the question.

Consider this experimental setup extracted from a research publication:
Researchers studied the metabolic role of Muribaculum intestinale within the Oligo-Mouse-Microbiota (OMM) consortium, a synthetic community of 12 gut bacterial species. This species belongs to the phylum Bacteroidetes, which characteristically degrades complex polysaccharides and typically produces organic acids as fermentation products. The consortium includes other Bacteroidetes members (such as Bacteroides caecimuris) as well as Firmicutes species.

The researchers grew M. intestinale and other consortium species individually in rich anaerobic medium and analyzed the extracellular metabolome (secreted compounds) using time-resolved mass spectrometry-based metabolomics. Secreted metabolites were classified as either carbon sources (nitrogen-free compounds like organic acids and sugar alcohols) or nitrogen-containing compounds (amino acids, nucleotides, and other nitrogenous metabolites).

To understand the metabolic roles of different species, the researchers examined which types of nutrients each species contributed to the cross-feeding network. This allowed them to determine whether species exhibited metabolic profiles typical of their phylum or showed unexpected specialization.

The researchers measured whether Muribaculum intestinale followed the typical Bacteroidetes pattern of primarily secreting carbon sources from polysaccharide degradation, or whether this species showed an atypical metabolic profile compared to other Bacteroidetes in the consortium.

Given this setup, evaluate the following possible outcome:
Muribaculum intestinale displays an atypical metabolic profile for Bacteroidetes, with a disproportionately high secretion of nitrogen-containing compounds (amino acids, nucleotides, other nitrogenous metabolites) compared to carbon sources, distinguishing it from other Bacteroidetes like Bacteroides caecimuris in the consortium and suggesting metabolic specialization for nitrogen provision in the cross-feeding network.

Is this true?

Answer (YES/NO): YES